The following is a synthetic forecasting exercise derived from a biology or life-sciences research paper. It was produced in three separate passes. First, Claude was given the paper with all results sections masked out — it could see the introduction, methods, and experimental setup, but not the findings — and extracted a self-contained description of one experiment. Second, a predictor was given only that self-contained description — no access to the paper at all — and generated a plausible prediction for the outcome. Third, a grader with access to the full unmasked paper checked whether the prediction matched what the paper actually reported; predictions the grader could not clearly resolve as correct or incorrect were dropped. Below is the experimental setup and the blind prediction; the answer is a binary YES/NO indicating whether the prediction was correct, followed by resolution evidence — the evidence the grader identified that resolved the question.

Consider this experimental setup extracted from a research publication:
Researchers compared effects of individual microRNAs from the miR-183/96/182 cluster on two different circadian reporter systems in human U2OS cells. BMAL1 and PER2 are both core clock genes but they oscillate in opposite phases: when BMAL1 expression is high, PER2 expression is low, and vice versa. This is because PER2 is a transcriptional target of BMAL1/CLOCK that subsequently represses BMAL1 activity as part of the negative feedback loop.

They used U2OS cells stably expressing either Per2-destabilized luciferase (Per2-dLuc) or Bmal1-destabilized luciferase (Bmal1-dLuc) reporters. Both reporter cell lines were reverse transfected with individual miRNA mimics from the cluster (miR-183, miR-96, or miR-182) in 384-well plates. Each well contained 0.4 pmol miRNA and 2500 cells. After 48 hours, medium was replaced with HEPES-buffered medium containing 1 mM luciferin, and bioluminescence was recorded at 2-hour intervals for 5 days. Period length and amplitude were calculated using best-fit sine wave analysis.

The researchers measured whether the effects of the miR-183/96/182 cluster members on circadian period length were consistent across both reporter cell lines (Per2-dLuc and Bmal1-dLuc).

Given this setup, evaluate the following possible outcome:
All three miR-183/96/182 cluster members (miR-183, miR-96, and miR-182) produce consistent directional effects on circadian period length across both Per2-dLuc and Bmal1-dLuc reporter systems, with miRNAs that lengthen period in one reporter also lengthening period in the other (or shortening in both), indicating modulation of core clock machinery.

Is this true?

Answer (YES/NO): YES